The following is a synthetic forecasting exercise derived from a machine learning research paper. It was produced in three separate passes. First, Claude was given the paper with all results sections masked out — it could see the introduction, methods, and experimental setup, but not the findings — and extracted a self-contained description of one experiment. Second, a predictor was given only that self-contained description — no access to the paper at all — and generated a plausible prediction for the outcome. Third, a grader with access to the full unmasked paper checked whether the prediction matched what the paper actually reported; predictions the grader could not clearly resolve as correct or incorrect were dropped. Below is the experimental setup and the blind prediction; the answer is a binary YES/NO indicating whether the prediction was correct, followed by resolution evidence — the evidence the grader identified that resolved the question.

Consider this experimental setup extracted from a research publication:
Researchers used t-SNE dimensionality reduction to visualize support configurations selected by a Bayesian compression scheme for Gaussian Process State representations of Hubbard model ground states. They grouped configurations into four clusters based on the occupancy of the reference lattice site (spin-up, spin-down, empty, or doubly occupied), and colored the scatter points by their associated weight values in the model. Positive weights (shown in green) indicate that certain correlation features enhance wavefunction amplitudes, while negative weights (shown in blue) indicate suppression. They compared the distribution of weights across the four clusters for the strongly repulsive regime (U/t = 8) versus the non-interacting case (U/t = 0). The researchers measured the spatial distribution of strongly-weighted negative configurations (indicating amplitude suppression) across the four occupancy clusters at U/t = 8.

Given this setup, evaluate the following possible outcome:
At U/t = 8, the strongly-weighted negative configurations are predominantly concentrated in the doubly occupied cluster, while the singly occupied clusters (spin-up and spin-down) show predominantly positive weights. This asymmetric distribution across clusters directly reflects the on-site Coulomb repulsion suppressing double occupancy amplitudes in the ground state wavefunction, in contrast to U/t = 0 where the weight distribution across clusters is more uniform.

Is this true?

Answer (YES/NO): YES